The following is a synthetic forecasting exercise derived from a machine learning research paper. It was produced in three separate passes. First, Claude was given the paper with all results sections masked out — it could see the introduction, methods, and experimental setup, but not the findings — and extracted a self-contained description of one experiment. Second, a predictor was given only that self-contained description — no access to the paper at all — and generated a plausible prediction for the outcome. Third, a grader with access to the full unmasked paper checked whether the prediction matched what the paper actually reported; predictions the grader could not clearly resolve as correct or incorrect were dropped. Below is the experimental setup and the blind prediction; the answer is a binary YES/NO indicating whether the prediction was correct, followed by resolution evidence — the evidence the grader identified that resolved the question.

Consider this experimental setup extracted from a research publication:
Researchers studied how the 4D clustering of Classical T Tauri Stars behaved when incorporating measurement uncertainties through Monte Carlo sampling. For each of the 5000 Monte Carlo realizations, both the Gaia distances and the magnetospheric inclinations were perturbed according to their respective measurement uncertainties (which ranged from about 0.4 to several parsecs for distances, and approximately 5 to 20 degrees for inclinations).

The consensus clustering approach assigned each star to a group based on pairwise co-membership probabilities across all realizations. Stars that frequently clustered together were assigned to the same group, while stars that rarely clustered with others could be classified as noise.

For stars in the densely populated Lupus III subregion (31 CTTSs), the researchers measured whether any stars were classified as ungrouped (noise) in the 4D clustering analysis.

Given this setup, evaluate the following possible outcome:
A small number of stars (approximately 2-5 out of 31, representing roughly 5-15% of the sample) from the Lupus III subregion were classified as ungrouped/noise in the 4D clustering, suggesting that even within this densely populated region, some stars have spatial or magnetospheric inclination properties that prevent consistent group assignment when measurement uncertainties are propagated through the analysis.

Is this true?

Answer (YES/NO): NO